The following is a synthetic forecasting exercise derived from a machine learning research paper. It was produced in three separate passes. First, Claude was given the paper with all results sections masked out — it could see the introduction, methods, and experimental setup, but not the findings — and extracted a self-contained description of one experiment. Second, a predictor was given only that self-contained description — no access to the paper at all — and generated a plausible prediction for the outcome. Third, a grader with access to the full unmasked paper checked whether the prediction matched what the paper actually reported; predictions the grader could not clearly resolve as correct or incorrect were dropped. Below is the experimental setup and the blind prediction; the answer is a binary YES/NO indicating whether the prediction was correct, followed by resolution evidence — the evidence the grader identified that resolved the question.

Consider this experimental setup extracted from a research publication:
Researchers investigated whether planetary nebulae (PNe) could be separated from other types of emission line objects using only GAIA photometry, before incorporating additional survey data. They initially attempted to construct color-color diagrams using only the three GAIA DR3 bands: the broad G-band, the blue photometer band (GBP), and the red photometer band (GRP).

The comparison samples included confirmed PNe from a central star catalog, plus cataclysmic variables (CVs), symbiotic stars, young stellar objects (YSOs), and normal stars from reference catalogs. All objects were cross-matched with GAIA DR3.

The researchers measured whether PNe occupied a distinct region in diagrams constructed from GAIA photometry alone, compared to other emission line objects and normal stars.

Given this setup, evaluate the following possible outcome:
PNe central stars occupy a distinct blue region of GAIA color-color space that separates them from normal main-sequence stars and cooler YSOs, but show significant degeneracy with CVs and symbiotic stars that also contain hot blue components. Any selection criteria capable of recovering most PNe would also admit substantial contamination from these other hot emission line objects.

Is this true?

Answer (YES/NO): NO